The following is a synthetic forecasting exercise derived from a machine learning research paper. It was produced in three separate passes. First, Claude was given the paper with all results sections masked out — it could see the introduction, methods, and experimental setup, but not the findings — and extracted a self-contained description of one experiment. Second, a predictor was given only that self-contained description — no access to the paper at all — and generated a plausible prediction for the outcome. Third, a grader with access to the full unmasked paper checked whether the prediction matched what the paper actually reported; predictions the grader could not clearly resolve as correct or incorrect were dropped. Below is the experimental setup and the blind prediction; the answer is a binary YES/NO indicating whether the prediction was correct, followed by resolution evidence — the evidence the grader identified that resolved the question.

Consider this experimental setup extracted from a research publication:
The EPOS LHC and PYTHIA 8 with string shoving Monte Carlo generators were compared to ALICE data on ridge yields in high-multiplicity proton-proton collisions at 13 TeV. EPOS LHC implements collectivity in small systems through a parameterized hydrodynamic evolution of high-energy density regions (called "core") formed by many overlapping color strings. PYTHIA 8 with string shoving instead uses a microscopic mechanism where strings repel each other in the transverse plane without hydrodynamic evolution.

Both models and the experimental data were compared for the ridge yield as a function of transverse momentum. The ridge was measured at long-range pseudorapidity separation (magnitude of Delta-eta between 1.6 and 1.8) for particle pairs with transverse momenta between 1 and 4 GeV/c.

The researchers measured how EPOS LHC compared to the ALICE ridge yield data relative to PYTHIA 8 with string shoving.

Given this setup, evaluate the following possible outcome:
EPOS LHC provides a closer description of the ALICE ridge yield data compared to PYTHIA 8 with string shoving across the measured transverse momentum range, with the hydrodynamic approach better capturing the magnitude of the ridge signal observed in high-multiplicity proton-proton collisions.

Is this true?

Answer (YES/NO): NO